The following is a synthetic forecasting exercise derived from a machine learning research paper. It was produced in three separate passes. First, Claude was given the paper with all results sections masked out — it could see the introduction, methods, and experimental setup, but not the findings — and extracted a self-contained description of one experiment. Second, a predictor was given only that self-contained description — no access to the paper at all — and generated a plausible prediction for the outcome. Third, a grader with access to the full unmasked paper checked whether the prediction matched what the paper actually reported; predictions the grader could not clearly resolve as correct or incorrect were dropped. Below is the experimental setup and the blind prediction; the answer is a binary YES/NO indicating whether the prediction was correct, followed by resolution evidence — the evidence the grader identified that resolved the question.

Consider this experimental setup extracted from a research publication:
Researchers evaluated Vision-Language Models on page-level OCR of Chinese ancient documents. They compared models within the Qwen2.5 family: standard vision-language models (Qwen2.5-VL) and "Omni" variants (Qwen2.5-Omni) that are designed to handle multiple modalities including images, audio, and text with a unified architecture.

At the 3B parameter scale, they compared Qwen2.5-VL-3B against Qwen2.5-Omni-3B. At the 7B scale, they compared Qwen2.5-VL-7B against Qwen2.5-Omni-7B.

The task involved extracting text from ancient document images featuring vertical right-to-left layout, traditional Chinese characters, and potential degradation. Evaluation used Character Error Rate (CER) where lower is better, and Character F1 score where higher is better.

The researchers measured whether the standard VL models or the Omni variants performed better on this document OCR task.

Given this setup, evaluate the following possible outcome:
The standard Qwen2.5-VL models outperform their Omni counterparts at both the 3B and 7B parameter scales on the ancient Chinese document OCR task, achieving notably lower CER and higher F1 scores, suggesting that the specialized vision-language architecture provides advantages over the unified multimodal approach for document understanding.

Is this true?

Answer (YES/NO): YES